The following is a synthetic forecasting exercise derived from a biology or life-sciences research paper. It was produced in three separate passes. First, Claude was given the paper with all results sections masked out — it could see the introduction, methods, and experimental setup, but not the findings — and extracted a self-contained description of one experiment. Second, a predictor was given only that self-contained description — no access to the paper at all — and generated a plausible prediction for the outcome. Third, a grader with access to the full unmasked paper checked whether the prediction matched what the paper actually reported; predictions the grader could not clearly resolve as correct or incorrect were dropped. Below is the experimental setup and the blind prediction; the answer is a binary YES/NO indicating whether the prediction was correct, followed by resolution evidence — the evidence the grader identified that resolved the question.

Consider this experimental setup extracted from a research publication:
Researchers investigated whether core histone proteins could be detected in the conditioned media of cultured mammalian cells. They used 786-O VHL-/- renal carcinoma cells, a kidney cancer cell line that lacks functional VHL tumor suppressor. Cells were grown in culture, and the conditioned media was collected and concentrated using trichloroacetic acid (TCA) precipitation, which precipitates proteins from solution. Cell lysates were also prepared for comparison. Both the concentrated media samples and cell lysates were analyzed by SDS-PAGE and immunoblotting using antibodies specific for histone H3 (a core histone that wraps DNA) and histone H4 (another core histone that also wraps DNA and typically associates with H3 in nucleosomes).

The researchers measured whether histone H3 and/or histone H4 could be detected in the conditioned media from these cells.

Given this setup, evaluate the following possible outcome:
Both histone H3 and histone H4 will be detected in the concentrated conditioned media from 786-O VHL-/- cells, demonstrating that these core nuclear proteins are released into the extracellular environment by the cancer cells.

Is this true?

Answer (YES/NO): NO